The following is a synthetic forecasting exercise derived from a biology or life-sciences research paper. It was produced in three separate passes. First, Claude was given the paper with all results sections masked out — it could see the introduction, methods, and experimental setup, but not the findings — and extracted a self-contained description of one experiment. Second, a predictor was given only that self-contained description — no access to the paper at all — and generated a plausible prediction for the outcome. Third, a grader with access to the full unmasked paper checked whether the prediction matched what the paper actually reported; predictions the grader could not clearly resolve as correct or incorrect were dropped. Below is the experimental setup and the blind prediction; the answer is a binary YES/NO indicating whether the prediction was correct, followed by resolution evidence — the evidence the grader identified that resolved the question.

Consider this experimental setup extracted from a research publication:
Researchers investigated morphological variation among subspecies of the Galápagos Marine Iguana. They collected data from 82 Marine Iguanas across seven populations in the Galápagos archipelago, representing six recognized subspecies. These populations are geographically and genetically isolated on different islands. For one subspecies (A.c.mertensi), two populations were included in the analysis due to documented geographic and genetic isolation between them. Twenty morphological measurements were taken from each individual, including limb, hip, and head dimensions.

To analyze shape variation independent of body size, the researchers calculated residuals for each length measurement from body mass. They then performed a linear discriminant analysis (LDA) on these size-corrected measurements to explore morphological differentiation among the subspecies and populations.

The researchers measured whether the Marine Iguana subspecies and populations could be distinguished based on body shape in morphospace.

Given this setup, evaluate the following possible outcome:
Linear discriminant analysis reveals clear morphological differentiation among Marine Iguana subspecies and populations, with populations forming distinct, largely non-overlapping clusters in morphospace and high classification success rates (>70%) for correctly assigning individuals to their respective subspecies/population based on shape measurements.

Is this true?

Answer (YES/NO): NO